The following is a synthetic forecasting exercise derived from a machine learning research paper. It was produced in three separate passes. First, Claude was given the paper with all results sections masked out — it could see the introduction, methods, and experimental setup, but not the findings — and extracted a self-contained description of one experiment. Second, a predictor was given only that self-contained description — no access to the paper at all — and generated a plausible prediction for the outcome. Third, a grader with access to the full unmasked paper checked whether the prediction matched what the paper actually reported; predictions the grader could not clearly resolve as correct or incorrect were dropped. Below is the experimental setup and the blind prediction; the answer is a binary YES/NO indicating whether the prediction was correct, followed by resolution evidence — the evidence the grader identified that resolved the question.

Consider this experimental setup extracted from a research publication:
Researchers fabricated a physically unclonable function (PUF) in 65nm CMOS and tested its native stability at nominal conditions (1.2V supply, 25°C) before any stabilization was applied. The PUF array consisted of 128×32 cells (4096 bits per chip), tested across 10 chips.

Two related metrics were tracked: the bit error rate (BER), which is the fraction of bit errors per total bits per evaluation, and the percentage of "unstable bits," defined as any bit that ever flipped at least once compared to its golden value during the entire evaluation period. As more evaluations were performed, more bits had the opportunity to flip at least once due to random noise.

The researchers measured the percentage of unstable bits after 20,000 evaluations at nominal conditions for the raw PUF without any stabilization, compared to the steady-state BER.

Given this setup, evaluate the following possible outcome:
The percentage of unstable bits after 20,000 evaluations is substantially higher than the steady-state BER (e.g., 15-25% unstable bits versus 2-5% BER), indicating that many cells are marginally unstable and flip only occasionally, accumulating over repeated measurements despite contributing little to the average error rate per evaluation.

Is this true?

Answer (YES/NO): NO